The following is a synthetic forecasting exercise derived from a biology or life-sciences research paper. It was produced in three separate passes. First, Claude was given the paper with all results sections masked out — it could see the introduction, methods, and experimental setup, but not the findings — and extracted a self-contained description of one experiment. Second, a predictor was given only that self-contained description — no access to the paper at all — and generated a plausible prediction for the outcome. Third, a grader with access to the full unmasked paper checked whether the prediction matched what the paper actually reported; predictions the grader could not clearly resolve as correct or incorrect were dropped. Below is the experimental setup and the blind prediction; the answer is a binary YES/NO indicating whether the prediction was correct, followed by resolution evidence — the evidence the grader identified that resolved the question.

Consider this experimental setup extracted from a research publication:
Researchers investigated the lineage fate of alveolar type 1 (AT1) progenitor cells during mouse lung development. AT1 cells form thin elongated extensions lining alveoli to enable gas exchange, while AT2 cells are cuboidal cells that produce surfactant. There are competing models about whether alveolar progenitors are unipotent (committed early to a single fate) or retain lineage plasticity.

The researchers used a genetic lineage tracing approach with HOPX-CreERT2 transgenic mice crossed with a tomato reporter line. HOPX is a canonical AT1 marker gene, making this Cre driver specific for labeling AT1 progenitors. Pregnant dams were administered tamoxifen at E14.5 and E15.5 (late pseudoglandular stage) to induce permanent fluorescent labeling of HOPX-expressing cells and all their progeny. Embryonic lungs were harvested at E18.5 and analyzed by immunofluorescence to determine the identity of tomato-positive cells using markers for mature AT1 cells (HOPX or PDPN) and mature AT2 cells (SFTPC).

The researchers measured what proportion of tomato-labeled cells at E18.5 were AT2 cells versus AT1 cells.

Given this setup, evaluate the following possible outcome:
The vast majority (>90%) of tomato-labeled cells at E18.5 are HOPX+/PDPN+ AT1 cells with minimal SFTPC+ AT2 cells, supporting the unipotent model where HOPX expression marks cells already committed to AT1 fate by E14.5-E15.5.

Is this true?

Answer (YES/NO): NO